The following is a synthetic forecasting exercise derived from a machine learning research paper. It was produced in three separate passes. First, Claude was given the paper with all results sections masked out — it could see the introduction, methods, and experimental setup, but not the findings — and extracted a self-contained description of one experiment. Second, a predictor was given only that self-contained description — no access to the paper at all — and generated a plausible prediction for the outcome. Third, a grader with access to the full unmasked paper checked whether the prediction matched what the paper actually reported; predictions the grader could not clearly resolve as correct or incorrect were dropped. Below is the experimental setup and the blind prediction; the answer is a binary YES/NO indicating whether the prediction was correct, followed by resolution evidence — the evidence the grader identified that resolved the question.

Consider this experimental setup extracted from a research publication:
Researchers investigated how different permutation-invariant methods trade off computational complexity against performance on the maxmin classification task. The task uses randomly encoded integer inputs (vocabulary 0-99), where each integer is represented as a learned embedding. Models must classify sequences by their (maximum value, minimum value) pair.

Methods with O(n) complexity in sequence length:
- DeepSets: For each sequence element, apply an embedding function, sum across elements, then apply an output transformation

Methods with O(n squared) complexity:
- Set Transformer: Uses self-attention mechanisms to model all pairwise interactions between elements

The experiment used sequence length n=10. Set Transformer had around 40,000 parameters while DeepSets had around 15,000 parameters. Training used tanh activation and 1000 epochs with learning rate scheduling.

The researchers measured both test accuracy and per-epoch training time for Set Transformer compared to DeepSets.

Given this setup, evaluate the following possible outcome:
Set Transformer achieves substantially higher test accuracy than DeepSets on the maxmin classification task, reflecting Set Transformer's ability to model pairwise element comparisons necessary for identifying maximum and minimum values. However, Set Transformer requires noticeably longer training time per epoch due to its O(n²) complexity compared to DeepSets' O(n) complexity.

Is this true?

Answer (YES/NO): NO